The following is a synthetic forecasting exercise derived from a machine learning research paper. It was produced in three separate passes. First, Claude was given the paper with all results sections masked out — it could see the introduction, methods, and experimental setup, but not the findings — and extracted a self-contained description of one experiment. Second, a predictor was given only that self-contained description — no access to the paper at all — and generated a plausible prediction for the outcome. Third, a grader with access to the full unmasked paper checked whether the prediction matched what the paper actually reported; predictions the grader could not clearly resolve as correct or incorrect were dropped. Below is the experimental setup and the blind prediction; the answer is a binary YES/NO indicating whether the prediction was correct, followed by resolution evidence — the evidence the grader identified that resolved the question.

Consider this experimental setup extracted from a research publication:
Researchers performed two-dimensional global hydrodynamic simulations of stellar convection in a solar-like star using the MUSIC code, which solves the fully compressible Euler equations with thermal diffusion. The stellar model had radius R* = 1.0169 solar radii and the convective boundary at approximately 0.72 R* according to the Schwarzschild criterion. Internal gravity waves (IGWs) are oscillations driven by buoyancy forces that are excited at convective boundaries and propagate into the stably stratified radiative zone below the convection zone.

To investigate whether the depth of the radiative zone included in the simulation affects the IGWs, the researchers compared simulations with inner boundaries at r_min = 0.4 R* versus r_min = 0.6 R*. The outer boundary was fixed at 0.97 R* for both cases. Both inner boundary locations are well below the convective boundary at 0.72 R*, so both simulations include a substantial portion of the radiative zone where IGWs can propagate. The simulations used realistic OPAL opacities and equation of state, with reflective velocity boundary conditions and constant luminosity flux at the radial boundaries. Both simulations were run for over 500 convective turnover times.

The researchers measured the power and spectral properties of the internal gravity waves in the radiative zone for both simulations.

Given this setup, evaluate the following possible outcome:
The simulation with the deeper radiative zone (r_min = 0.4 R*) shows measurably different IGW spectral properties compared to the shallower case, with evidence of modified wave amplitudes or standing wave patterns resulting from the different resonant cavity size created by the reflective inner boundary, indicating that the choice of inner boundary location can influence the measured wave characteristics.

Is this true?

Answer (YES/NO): NO